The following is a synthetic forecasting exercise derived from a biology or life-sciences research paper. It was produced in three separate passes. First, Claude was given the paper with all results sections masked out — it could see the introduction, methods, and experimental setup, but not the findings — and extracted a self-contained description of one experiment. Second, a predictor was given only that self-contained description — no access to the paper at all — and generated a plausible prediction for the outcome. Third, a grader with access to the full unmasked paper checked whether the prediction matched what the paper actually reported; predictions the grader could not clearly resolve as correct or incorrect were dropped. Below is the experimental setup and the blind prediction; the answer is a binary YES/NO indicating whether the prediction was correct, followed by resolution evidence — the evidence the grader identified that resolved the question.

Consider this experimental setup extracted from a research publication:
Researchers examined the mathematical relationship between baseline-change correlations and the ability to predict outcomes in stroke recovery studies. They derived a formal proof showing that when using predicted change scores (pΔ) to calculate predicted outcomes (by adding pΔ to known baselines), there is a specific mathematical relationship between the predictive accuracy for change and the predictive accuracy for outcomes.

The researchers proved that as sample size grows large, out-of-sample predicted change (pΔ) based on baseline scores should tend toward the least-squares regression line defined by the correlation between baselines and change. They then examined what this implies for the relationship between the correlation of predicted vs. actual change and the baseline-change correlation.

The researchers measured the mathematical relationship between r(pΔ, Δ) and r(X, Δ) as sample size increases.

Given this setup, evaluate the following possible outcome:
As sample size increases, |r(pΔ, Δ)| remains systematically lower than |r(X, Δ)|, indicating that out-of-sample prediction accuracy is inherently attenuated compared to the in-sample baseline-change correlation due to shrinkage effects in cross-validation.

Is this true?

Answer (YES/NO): NO